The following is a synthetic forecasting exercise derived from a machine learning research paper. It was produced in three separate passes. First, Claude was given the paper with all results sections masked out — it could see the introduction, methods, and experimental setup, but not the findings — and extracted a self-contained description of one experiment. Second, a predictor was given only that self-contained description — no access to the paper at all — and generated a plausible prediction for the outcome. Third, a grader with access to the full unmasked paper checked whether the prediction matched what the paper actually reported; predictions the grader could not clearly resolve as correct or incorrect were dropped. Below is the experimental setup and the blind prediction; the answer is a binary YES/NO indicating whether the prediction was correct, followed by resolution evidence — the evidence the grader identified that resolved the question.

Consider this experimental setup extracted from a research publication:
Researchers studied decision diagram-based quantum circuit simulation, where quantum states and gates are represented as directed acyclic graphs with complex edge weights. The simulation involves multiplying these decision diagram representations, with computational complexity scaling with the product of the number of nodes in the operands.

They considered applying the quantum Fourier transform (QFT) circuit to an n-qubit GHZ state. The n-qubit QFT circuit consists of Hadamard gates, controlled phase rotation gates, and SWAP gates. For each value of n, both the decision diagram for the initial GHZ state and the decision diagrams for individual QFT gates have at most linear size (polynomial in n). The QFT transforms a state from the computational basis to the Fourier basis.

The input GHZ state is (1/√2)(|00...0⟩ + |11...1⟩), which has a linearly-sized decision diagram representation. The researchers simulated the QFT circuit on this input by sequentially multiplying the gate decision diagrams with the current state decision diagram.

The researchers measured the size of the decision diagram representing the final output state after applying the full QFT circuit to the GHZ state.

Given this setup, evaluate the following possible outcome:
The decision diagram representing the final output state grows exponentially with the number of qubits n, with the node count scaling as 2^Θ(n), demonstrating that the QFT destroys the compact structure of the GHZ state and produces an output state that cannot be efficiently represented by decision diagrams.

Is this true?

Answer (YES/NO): YES